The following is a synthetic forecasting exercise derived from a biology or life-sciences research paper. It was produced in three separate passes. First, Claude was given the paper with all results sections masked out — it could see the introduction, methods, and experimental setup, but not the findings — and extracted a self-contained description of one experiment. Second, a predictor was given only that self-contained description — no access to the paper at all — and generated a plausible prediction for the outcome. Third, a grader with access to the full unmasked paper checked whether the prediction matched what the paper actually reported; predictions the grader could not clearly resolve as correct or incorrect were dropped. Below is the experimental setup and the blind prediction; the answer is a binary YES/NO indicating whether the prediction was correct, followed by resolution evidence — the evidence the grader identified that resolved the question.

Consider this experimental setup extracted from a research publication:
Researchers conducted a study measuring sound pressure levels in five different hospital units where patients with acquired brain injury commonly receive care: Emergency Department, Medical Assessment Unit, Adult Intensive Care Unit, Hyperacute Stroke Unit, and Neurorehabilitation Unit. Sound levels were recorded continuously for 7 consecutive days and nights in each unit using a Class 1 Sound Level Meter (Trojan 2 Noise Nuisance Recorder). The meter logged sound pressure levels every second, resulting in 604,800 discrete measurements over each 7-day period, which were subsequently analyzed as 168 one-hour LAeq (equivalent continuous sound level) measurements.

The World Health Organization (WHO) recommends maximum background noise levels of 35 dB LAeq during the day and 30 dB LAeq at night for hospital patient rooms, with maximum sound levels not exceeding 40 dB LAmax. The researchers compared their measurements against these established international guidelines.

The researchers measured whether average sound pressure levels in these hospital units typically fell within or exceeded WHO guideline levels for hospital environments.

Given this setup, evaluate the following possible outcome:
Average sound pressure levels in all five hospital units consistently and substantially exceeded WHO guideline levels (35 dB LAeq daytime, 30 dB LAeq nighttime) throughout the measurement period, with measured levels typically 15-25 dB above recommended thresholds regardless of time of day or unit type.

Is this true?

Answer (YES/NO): NO